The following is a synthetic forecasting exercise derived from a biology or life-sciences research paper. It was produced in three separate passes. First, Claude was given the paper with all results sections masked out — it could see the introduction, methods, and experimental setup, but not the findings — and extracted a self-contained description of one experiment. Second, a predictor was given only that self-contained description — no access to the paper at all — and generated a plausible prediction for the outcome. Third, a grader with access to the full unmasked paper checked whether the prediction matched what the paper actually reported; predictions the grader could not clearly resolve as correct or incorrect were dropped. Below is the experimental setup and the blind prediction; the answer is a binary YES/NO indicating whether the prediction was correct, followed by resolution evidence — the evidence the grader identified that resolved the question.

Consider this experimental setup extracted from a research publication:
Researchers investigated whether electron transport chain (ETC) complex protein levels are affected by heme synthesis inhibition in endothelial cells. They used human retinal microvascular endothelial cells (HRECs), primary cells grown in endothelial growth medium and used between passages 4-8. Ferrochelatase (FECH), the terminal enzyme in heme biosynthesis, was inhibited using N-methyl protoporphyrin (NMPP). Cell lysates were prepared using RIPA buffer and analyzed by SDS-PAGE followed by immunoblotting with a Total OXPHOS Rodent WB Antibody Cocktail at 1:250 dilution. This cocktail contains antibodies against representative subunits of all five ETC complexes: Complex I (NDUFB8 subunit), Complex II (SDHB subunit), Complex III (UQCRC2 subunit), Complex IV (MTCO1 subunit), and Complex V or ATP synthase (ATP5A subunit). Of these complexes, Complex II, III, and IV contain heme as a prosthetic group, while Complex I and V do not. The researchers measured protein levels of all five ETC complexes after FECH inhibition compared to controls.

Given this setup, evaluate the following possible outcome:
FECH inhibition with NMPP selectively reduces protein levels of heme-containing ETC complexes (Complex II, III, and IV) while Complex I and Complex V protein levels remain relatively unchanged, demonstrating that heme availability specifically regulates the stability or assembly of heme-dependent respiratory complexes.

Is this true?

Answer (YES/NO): NO